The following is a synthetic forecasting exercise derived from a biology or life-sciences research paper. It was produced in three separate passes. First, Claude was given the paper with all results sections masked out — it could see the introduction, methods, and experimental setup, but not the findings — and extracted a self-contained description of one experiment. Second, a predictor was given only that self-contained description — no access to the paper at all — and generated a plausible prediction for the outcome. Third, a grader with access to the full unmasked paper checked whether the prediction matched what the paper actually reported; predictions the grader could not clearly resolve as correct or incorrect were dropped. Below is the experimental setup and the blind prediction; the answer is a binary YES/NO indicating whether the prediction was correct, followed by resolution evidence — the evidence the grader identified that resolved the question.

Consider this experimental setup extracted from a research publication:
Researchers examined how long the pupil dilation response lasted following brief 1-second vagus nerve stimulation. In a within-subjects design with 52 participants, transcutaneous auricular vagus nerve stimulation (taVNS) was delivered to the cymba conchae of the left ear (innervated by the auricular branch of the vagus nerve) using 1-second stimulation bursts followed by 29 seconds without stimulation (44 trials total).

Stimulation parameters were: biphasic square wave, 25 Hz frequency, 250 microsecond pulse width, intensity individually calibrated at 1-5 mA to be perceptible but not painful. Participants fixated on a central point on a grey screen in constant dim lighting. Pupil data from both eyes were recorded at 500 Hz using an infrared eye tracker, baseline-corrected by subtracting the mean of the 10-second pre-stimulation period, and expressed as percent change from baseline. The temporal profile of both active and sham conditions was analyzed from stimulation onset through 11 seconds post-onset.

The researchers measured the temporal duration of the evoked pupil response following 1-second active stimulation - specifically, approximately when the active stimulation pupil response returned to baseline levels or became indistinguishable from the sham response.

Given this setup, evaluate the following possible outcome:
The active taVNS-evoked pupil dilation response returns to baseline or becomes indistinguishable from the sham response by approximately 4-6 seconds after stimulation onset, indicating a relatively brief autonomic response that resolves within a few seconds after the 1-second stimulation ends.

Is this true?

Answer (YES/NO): YES